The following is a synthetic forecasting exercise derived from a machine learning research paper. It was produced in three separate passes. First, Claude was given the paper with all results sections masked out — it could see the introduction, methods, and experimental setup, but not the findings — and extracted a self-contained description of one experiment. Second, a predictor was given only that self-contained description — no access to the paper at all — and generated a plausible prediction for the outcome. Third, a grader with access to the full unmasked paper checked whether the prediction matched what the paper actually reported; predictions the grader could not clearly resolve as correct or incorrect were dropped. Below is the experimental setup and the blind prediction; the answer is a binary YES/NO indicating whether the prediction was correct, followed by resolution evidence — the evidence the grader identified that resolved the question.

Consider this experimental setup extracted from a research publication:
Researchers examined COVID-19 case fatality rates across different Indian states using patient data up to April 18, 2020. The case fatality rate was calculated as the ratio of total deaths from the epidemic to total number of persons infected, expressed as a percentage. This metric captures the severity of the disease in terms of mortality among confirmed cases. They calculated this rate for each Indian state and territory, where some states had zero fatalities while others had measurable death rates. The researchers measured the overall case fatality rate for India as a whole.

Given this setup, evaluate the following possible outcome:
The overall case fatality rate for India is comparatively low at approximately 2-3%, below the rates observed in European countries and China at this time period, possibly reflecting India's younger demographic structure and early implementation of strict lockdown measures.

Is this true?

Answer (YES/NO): NO